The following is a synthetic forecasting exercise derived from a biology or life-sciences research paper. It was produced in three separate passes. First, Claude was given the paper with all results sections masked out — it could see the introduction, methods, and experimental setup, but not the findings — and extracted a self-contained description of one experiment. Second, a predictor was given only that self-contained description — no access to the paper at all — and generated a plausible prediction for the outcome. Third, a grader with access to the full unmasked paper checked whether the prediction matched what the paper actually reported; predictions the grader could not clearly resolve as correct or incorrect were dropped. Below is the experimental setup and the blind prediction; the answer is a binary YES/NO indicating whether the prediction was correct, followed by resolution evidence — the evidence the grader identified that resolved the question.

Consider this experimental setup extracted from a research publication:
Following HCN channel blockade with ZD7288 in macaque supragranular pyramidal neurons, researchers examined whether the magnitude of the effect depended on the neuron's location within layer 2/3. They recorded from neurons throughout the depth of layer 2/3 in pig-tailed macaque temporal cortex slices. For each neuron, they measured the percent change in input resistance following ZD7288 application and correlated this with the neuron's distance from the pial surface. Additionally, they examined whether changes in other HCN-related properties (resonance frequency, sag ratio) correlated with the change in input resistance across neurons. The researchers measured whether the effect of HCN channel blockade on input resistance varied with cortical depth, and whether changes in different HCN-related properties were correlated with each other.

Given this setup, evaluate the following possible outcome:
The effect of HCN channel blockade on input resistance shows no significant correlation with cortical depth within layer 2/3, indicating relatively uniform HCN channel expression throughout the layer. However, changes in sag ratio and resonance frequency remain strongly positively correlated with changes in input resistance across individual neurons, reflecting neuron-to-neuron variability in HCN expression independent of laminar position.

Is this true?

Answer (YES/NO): NO